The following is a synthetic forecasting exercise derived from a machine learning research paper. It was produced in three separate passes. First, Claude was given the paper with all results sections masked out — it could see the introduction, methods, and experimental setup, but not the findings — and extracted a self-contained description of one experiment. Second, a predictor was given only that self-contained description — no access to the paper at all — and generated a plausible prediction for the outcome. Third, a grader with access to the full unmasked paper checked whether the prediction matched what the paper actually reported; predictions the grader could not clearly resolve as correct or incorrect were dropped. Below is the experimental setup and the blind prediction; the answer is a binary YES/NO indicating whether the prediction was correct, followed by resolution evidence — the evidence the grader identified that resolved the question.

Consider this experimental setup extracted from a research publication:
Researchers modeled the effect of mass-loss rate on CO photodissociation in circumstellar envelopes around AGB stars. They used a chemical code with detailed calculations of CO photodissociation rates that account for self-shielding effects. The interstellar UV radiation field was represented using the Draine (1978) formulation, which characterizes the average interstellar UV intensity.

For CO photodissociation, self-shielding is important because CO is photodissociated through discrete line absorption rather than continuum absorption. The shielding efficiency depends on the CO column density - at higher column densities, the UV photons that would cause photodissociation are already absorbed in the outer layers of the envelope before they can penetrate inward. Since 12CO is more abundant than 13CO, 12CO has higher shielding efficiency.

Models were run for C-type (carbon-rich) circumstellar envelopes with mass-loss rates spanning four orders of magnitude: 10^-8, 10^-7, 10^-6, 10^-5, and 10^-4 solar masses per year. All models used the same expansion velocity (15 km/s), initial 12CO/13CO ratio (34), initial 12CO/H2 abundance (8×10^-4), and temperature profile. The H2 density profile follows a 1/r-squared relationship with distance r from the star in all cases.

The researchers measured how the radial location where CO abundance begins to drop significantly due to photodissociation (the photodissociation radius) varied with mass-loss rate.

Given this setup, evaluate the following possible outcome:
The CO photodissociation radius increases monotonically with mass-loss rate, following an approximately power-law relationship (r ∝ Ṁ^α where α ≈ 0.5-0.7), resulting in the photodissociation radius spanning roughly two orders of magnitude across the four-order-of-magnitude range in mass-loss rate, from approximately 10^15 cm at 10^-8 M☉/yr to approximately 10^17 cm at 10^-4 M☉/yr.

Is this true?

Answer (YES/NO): NO